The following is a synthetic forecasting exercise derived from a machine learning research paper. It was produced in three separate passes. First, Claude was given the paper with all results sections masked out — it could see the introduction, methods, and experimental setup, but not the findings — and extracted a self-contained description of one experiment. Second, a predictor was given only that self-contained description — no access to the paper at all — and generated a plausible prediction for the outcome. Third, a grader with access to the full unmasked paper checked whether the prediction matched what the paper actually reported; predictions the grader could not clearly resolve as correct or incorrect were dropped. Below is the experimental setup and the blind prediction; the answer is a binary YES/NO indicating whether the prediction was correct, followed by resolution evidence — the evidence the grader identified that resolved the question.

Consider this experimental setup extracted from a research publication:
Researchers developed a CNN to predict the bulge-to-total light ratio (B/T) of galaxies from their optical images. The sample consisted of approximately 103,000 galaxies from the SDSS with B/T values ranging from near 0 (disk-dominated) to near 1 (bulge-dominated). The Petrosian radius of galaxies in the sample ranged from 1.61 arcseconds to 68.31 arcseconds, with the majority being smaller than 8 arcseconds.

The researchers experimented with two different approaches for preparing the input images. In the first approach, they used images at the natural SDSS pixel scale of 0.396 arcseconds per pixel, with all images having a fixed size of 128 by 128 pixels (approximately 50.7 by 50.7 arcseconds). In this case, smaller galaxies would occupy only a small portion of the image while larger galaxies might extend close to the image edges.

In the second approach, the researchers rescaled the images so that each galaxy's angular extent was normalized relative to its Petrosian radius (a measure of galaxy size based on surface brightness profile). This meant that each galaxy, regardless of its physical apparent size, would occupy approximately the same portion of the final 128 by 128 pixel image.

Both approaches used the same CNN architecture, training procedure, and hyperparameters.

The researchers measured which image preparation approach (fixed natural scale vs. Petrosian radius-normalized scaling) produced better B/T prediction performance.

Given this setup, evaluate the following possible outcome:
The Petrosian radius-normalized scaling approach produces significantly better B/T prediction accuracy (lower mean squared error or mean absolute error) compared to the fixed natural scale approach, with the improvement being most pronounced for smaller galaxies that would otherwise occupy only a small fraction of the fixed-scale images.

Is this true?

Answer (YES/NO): NO